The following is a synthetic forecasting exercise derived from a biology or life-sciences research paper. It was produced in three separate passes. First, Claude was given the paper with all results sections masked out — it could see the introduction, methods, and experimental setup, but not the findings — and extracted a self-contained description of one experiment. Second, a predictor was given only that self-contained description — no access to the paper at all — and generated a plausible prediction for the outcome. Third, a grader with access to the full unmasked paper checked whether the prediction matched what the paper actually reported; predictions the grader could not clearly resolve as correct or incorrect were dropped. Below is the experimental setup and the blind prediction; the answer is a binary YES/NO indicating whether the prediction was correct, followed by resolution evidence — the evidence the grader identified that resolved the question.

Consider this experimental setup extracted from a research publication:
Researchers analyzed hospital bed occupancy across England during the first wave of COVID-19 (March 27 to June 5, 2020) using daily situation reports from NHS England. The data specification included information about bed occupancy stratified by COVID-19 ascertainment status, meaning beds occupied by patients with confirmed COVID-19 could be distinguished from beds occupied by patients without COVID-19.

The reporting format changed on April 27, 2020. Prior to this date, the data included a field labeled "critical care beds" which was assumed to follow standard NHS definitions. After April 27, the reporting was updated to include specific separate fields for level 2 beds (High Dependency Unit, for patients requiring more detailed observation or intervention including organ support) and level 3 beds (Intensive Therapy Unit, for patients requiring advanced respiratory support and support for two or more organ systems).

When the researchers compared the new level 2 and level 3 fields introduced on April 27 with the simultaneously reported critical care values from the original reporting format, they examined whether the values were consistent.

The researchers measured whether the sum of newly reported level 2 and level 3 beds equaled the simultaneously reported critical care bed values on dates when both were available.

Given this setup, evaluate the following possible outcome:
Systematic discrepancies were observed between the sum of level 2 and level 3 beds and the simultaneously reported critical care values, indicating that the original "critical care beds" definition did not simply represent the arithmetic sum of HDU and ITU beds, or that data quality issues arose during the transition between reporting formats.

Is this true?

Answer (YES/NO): YES